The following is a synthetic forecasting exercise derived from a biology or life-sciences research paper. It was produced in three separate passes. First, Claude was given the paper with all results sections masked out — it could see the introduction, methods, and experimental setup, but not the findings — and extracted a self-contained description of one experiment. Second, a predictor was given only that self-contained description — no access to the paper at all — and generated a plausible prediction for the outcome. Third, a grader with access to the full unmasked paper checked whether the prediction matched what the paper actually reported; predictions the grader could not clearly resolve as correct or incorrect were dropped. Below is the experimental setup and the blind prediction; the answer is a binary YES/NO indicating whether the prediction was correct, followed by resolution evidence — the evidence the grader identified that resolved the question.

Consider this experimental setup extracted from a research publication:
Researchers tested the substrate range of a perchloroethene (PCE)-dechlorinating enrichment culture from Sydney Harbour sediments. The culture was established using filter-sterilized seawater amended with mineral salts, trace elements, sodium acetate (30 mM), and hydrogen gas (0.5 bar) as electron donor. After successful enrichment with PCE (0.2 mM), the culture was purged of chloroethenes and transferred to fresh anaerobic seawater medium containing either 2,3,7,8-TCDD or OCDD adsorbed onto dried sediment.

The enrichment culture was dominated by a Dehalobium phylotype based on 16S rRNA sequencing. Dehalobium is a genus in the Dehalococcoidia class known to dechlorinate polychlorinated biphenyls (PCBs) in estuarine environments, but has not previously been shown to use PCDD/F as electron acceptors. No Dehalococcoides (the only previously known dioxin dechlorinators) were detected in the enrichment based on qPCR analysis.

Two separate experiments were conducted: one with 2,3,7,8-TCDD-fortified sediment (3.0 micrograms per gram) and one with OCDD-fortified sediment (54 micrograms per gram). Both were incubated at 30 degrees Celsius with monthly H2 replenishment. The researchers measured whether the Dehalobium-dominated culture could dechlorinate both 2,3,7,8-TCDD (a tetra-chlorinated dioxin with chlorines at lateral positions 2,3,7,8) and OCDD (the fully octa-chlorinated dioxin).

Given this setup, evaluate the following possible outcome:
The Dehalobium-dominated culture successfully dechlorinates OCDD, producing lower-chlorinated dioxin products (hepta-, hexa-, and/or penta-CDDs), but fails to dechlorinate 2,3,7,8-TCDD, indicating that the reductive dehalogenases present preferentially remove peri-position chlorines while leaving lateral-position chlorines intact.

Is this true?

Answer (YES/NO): NO